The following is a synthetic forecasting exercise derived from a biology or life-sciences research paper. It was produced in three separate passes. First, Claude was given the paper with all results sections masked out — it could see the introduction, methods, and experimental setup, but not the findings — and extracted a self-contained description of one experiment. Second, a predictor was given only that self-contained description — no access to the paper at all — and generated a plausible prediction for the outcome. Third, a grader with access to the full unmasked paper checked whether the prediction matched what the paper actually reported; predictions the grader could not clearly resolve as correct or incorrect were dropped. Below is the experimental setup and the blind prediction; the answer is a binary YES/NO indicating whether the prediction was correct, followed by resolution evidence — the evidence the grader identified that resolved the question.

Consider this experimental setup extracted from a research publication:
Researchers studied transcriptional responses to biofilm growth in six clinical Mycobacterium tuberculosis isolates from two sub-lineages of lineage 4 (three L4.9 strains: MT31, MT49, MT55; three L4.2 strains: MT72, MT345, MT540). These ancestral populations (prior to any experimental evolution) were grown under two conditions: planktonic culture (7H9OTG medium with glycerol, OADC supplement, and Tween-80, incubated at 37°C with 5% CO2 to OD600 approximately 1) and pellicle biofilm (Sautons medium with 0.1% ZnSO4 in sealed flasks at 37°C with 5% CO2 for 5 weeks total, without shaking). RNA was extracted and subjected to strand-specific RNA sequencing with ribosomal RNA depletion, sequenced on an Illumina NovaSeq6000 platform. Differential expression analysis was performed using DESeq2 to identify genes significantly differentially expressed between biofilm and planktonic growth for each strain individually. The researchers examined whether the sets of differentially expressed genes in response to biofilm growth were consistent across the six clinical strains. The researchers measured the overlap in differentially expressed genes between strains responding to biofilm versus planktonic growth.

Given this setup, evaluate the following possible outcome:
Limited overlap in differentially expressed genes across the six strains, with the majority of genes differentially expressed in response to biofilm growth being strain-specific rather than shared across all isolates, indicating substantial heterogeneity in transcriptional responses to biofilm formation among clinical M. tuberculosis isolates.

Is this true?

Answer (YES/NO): YES